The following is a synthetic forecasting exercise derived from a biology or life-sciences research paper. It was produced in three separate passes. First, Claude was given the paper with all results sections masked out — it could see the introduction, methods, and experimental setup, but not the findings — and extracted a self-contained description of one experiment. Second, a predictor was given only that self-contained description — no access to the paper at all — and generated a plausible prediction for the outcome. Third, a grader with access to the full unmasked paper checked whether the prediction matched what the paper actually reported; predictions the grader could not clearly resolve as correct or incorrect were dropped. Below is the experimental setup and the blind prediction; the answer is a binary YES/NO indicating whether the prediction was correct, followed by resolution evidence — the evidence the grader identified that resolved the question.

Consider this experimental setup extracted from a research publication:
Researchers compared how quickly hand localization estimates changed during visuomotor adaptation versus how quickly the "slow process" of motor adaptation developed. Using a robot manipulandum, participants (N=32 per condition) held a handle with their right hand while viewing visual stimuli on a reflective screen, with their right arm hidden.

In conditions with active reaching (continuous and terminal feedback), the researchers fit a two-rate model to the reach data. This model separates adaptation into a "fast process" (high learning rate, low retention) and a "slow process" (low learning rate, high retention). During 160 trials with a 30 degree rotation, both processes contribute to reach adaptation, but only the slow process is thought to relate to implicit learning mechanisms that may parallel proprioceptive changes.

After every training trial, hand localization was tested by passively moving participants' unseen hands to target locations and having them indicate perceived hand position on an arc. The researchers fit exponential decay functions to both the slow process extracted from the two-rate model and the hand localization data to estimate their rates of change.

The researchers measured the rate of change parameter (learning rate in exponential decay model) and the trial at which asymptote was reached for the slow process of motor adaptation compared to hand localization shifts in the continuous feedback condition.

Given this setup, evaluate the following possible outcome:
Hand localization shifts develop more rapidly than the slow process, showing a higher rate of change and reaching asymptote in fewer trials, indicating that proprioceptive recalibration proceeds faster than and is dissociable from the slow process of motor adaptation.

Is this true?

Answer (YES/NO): YES